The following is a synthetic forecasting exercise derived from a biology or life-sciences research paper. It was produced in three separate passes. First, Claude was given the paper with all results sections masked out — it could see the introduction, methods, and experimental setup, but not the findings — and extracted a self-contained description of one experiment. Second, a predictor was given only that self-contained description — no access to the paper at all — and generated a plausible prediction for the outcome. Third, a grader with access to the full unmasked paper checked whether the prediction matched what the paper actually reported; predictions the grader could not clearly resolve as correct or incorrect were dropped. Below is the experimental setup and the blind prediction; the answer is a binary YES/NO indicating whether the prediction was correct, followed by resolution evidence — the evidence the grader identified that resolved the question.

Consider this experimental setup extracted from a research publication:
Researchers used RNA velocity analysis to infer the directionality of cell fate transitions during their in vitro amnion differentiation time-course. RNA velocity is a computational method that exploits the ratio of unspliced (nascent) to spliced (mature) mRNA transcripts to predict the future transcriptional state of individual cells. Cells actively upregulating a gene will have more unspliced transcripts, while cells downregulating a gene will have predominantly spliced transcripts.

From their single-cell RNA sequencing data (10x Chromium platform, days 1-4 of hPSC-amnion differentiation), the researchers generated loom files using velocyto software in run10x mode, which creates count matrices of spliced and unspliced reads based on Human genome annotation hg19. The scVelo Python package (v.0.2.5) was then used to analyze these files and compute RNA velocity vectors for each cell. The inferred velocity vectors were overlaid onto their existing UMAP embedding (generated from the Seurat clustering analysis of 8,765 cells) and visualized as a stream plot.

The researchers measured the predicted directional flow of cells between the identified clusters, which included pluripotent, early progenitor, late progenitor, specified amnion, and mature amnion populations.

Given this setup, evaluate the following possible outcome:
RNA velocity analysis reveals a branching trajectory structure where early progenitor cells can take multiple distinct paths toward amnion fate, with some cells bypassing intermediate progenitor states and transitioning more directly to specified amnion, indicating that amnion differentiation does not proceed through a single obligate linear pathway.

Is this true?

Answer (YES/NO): NO